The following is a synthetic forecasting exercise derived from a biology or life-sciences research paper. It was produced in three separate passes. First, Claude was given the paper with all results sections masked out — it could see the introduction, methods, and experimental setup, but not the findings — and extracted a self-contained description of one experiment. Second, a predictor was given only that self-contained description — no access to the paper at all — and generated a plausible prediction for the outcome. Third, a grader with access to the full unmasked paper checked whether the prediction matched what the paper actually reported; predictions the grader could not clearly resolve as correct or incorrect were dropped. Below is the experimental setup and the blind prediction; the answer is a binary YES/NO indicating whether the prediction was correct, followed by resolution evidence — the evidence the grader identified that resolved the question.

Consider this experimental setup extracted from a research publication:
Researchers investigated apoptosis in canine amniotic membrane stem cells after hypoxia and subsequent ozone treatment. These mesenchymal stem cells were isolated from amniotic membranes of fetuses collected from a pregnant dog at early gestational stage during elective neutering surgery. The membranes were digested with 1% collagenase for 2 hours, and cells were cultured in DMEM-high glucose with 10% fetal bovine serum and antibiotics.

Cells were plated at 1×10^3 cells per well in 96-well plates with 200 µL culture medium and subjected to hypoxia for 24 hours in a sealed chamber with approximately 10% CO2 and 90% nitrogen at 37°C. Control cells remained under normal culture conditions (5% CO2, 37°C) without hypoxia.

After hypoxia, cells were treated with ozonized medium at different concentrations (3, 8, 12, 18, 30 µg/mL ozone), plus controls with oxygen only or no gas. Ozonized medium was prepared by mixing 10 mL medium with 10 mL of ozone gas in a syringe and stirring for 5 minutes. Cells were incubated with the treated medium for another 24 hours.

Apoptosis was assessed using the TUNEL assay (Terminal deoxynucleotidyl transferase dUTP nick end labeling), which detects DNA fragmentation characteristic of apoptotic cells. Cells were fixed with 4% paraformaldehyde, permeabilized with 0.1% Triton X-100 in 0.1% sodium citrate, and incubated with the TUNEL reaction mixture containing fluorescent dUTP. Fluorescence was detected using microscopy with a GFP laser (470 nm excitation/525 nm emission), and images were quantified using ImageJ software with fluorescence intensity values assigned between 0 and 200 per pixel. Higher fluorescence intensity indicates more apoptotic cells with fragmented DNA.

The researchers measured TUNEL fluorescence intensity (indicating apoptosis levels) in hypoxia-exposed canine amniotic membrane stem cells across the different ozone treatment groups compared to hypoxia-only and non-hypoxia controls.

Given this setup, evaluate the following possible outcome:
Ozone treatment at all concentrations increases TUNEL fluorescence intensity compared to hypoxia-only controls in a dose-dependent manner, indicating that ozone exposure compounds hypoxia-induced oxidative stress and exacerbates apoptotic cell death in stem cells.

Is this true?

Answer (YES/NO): NO